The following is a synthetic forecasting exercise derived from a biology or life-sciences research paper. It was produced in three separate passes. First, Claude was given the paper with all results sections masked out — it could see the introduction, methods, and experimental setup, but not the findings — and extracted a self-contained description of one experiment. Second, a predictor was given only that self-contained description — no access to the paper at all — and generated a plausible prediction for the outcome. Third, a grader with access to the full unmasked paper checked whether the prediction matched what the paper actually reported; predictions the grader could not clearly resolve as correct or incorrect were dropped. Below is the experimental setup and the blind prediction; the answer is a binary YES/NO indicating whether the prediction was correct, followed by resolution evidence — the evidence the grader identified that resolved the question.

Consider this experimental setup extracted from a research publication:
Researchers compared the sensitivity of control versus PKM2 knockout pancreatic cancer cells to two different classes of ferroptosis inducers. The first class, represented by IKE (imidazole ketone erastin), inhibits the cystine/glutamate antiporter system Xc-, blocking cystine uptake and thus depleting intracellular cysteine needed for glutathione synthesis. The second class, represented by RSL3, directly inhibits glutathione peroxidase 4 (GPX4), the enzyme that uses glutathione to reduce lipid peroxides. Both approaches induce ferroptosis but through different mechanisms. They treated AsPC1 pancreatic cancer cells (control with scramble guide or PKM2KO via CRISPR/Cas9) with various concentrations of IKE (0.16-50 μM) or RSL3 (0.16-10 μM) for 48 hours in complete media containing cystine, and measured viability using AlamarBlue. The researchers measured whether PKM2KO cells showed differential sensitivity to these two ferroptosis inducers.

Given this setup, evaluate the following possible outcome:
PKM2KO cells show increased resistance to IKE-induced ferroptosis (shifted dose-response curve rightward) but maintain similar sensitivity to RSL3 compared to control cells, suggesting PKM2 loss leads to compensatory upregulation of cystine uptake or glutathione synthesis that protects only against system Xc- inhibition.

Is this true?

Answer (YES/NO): NO